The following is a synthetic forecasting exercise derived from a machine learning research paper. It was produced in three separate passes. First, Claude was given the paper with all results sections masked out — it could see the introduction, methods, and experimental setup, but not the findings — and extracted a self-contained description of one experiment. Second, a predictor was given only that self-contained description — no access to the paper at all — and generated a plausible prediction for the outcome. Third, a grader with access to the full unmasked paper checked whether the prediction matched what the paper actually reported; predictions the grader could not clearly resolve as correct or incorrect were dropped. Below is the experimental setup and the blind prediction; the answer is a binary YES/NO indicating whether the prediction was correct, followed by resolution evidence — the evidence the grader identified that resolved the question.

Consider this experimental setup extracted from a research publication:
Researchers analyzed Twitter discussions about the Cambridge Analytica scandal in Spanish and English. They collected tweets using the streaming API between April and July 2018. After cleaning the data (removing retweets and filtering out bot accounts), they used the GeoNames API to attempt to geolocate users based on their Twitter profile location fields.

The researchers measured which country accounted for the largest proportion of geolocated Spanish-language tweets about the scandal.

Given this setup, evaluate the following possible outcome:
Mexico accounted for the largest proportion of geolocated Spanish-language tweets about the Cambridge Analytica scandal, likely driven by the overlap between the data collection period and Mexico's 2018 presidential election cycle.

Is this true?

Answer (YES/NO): NO